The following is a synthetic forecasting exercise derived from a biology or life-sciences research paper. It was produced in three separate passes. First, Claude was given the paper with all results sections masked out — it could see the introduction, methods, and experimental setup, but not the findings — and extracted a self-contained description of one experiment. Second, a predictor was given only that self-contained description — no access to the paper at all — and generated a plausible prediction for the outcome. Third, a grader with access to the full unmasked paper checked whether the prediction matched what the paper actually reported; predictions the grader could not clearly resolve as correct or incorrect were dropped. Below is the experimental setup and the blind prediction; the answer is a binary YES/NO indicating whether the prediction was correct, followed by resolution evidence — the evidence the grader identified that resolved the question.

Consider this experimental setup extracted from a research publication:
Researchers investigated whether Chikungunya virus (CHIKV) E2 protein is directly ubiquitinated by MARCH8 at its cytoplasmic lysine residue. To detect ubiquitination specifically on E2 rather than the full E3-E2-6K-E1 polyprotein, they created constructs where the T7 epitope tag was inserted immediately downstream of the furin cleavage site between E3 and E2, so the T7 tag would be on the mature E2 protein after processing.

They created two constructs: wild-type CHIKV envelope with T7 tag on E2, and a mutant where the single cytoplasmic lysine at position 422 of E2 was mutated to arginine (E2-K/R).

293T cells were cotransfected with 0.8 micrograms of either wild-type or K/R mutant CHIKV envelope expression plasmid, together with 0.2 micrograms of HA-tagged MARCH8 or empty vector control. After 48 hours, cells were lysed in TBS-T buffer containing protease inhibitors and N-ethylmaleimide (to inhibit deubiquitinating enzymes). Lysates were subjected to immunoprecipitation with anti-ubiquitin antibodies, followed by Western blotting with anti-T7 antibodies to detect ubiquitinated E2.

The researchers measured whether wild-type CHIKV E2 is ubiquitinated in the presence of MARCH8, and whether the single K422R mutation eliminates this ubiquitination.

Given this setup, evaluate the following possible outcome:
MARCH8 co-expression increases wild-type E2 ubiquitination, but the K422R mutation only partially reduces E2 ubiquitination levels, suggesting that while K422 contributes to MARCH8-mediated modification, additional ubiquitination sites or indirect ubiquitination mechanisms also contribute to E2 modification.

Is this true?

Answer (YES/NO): NO